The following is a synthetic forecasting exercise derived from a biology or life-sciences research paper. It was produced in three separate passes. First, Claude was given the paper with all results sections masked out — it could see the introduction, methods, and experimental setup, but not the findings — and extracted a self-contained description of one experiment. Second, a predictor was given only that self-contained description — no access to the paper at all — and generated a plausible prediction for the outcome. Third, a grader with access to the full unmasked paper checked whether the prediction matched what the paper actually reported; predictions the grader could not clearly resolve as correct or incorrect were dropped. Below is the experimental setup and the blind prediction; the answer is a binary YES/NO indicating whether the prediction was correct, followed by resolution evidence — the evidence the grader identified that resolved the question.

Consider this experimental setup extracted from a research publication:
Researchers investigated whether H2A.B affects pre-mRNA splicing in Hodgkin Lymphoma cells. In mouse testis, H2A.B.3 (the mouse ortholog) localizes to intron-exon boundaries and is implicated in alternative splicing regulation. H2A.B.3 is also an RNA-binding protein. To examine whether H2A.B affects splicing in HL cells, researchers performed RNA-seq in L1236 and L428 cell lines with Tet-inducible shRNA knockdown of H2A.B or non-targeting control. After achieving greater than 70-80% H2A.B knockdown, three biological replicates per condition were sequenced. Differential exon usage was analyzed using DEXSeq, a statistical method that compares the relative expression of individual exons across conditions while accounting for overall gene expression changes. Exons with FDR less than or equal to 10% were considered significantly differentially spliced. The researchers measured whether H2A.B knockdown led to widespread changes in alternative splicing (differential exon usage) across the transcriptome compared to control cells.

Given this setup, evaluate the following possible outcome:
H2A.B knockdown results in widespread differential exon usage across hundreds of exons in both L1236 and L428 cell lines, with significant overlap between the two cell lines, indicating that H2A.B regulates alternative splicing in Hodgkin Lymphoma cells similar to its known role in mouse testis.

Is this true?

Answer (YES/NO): NO